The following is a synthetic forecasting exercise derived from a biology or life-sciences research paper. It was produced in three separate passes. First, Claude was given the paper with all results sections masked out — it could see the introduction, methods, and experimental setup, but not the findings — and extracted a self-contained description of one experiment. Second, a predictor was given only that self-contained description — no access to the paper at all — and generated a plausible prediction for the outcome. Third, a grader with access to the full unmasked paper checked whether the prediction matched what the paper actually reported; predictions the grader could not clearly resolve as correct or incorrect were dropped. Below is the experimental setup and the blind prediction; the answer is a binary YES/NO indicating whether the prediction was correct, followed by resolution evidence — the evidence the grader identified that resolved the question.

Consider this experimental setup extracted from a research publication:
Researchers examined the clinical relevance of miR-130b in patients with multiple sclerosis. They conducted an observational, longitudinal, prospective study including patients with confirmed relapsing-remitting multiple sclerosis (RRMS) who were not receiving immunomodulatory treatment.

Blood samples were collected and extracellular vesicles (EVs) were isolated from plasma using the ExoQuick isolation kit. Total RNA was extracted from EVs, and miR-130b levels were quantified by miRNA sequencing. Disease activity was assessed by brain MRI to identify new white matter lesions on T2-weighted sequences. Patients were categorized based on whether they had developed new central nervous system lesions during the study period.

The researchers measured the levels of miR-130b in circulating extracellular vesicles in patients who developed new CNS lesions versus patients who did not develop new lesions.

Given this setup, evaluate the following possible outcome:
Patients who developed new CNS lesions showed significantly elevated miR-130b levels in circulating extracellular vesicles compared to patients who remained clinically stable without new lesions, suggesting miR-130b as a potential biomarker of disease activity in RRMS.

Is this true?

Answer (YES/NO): YES